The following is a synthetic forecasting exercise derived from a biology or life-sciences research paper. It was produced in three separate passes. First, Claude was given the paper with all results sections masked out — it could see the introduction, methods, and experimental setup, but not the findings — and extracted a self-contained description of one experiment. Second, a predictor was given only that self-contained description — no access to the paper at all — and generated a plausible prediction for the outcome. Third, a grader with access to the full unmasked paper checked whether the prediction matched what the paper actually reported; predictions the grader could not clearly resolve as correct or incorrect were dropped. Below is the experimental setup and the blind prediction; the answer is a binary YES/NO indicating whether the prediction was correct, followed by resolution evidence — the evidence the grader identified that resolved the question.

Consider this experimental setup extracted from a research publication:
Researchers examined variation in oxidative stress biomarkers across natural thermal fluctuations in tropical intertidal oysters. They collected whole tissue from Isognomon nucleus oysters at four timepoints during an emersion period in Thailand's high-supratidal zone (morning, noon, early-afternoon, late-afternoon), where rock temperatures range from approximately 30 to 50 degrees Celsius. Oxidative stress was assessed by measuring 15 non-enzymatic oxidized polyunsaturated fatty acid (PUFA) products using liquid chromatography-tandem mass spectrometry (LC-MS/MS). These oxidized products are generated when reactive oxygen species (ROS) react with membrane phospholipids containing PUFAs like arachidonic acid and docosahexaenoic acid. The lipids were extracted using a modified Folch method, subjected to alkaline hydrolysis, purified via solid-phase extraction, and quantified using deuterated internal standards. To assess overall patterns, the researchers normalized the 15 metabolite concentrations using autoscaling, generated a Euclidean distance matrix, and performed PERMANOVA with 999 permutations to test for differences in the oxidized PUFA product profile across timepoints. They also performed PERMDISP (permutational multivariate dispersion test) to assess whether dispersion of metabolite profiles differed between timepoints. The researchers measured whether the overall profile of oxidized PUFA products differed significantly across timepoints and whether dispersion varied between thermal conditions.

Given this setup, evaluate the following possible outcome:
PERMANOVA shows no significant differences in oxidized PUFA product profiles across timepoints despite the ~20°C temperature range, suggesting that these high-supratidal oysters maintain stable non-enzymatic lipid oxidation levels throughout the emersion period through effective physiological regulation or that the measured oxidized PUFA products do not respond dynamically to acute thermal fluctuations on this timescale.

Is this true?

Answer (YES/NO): NO